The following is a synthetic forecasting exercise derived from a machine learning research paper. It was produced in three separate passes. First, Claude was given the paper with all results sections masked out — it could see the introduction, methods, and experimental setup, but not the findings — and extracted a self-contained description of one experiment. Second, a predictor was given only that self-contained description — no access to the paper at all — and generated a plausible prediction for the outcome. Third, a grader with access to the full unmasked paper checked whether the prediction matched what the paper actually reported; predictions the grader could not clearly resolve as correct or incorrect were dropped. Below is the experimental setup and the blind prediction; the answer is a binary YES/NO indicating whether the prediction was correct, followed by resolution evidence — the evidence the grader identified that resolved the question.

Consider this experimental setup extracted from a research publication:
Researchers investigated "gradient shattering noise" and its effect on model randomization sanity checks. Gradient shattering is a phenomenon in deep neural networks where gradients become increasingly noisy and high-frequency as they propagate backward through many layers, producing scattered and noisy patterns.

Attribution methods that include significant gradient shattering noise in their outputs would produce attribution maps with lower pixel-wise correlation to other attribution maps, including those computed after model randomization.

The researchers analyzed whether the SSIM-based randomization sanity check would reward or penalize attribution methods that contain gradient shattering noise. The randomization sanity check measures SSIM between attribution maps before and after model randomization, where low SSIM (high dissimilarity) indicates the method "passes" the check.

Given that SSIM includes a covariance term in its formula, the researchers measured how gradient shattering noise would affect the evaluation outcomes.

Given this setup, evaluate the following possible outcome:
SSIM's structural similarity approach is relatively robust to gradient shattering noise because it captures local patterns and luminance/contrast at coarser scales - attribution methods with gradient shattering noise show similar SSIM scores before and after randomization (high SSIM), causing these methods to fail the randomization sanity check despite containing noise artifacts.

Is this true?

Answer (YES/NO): NO